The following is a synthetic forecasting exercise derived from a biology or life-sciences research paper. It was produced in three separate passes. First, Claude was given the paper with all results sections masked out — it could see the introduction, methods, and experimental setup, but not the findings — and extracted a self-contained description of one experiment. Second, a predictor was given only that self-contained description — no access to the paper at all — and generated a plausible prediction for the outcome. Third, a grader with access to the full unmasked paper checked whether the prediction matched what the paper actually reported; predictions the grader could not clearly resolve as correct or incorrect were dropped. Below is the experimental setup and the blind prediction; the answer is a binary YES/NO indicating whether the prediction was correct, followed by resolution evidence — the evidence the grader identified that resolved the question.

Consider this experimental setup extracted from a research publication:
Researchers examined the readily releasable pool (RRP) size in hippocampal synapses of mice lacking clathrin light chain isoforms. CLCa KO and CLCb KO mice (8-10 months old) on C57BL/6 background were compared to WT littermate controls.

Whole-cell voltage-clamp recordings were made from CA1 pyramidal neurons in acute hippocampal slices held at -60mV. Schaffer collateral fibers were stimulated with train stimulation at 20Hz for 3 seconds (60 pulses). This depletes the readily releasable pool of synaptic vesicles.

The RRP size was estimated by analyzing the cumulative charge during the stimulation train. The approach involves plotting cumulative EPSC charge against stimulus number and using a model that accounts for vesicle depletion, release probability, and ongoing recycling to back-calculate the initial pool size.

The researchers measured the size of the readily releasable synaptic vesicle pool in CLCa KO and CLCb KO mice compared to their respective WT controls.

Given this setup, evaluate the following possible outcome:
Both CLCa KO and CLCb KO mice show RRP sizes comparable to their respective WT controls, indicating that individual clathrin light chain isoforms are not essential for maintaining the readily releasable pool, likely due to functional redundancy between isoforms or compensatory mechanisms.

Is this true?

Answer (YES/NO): NO